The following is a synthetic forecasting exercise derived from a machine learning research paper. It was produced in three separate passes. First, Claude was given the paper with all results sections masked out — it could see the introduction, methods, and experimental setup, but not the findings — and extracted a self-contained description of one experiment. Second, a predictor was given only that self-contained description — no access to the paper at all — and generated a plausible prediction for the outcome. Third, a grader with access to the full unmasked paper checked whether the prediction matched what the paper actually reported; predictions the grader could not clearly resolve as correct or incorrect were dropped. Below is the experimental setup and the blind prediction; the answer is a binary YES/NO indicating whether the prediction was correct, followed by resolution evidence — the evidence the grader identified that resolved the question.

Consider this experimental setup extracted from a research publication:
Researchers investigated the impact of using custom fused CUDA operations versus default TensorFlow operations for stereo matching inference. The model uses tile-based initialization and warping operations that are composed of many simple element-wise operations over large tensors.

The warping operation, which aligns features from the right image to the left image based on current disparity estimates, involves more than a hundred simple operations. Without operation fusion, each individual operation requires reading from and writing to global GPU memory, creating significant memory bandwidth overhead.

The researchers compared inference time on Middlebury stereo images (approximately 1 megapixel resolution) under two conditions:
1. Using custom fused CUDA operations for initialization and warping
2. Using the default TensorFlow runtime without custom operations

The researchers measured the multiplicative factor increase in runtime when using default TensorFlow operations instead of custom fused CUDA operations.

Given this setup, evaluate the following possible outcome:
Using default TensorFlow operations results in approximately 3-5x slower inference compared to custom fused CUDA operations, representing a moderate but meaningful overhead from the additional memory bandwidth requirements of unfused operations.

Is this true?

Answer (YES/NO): YES